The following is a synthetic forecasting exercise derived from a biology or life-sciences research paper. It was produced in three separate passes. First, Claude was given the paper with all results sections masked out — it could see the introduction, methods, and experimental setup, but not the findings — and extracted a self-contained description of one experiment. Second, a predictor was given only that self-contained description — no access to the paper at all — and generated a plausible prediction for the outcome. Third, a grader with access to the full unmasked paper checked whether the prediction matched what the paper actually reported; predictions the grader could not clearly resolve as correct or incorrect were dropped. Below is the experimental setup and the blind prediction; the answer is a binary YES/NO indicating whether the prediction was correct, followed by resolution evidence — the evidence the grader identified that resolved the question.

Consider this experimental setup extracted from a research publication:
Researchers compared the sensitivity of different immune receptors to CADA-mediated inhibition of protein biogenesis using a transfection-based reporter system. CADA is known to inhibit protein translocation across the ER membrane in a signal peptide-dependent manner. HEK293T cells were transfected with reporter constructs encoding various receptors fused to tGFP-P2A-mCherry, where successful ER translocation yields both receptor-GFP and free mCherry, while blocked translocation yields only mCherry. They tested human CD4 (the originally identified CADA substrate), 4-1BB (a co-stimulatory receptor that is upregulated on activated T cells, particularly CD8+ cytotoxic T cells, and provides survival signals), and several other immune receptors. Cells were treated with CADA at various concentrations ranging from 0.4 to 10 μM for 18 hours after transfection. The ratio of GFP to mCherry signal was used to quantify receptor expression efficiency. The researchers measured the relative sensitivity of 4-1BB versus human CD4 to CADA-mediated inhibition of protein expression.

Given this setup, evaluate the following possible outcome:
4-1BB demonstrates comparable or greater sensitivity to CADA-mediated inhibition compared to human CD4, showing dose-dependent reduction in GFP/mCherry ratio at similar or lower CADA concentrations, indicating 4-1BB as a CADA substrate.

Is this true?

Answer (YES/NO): YES